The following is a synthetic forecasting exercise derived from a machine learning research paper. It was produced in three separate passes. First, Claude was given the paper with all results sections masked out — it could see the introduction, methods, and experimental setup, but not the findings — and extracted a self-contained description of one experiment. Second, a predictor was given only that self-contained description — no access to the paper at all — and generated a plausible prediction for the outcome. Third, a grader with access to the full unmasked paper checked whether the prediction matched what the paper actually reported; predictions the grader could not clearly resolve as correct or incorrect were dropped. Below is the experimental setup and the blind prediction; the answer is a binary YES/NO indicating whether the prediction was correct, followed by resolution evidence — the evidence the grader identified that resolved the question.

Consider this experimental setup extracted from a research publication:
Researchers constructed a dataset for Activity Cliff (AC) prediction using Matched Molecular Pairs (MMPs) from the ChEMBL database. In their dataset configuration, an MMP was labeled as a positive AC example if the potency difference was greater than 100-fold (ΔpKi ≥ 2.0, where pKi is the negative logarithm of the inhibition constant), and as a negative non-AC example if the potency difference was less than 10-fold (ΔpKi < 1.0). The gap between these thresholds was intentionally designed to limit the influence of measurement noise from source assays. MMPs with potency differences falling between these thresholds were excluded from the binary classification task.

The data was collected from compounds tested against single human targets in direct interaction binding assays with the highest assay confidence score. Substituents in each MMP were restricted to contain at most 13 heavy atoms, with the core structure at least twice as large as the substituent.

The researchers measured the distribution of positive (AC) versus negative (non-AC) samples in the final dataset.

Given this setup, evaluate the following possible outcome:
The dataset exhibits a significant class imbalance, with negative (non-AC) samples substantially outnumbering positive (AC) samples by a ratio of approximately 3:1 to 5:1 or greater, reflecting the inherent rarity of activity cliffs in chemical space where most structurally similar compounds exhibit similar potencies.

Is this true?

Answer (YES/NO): YES